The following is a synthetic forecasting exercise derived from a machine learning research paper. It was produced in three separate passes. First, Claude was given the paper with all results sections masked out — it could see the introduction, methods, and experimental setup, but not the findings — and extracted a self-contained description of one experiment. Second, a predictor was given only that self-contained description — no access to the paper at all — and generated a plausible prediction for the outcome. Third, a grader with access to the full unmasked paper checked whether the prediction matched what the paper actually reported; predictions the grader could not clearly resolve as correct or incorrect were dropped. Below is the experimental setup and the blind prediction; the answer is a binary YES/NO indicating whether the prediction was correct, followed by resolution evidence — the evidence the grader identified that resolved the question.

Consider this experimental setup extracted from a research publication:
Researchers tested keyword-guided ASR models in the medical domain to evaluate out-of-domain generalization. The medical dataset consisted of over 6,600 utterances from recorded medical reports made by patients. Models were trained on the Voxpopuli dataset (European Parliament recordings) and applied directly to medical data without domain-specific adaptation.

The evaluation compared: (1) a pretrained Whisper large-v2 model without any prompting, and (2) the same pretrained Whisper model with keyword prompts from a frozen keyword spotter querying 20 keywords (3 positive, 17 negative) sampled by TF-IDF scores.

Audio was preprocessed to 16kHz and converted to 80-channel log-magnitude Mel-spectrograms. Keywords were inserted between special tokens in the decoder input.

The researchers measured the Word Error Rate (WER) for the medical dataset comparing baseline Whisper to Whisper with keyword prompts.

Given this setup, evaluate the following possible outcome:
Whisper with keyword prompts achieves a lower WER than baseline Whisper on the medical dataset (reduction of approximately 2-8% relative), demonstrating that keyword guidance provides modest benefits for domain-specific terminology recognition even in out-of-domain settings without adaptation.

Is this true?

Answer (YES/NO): NO